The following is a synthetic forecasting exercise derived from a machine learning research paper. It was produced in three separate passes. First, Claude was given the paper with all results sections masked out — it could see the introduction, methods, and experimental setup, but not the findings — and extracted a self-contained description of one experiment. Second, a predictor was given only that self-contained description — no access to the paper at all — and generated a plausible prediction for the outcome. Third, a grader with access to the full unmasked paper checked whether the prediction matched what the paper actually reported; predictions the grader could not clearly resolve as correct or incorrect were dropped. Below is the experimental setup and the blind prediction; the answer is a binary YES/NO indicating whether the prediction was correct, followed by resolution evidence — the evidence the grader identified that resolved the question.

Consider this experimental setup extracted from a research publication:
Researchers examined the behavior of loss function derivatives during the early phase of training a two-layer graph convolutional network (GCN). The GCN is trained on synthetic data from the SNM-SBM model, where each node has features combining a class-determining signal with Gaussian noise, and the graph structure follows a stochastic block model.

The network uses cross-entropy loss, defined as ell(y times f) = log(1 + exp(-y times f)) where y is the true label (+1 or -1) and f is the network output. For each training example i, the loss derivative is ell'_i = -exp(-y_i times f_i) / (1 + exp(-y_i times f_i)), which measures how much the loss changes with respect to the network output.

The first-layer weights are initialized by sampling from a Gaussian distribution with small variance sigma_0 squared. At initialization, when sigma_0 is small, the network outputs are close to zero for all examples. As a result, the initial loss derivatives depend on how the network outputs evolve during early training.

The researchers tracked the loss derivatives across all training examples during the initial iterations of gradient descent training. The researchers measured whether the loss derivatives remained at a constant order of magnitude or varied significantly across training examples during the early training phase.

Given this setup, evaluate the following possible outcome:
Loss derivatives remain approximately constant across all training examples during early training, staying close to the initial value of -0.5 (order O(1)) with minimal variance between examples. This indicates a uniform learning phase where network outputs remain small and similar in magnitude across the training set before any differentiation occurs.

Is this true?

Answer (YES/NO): YES